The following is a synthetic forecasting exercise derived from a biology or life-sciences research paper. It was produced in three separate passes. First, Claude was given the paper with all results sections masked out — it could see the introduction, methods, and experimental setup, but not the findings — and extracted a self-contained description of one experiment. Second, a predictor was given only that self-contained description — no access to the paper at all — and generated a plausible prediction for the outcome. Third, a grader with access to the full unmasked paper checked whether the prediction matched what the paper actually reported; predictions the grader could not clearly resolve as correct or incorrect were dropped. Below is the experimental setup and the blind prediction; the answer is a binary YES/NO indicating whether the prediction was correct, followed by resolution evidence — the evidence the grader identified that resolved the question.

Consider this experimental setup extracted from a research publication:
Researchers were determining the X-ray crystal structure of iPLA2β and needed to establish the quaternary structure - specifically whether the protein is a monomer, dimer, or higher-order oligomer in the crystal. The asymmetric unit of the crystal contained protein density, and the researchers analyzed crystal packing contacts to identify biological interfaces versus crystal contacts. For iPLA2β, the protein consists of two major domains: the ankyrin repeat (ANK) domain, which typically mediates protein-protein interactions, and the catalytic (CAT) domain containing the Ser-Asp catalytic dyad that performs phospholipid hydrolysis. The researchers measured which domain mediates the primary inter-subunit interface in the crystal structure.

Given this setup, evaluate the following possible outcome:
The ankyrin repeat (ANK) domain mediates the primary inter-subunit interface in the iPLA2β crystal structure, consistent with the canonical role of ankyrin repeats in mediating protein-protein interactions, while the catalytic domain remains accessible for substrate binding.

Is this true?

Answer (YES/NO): NO